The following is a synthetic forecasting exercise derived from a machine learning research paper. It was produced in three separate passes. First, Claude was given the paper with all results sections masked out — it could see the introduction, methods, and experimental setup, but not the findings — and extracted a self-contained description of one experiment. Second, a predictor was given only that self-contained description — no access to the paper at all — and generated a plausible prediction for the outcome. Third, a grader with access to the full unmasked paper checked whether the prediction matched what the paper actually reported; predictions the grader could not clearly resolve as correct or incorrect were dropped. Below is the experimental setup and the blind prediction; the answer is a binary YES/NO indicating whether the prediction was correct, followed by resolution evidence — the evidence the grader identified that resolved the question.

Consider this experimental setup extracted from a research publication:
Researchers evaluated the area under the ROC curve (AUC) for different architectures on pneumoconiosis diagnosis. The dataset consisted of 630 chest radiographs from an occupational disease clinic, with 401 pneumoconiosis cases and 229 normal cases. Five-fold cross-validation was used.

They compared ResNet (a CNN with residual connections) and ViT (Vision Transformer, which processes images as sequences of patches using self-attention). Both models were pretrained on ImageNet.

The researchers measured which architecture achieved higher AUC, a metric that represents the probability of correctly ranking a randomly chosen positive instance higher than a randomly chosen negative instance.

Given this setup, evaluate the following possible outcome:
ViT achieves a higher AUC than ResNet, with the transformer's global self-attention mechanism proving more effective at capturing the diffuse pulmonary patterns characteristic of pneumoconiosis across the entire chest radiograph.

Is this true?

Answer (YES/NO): NO